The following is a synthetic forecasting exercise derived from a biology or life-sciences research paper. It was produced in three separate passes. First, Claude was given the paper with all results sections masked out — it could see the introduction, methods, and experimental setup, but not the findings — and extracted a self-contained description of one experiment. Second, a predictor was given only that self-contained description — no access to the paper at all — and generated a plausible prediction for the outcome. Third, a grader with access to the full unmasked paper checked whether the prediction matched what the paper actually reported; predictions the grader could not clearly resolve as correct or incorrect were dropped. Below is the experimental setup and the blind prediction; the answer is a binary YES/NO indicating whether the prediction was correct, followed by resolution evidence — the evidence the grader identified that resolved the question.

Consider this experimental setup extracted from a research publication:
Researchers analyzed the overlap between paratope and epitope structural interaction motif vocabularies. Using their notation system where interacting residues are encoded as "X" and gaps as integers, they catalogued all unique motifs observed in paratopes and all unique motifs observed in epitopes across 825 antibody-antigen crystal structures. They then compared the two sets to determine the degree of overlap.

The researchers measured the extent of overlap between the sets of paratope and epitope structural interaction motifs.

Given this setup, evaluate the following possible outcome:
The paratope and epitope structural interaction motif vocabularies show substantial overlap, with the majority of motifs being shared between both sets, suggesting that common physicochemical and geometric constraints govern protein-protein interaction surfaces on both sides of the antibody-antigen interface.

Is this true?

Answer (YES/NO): NO